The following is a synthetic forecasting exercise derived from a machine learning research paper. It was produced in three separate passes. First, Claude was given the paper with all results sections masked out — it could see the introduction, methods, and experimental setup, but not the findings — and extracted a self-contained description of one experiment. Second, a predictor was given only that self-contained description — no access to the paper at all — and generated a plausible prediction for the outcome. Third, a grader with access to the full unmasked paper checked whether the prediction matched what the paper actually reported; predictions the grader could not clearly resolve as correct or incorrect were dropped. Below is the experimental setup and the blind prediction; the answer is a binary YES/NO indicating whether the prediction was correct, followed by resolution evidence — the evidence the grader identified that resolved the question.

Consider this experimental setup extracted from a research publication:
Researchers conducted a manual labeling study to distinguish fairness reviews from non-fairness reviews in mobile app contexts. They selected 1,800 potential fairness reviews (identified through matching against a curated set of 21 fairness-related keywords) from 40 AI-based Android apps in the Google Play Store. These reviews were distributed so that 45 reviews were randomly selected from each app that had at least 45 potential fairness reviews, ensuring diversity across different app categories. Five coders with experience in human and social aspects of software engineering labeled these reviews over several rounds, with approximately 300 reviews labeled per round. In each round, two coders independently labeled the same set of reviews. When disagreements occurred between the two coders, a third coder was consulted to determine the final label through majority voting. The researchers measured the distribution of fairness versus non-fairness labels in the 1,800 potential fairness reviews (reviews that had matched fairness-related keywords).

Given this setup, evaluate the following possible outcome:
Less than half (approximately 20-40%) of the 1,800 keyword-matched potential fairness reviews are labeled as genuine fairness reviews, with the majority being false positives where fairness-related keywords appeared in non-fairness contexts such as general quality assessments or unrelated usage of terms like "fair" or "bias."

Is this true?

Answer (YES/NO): NO